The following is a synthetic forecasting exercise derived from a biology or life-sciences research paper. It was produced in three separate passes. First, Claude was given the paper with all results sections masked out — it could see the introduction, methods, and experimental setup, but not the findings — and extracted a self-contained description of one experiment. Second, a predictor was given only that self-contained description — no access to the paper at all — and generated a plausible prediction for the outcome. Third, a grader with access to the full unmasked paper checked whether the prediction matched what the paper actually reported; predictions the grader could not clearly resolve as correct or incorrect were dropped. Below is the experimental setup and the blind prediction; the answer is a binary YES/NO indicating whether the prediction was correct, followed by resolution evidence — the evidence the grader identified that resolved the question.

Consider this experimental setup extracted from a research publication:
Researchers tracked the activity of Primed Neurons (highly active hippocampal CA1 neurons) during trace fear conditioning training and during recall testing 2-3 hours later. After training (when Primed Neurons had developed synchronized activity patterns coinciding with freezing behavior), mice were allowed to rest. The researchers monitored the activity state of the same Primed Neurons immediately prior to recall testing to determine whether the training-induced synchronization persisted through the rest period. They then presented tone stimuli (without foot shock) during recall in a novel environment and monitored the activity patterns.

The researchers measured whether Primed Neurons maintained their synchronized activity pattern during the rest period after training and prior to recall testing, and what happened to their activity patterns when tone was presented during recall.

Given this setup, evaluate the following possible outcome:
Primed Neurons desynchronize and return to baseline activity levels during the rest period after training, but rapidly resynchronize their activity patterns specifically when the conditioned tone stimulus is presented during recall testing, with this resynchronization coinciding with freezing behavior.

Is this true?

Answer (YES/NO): NO